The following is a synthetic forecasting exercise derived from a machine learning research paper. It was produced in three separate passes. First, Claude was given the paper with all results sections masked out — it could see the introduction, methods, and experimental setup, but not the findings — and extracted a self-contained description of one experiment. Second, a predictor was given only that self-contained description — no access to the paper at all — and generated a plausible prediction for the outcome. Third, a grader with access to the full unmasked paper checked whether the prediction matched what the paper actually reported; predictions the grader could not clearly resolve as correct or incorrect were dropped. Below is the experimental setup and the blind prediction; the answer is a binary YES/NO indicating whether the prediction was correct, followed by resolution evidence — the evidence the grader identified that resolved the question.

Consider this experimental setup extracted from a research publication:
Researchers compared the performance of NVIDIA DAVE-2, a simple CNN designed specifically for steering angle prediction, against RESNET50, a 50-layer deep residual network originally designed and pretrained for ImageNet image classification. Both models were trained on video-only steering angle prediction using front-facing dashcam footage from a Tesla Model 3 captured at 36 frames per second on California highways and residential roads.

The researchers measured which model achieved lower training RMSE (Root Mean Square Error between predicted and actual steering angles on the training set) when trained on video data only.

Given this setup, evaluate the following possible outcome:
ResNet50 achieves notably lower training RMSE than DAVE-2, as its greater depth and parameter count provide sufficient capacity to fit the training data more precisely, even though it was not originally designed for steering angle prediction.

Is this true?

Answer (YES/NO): NO